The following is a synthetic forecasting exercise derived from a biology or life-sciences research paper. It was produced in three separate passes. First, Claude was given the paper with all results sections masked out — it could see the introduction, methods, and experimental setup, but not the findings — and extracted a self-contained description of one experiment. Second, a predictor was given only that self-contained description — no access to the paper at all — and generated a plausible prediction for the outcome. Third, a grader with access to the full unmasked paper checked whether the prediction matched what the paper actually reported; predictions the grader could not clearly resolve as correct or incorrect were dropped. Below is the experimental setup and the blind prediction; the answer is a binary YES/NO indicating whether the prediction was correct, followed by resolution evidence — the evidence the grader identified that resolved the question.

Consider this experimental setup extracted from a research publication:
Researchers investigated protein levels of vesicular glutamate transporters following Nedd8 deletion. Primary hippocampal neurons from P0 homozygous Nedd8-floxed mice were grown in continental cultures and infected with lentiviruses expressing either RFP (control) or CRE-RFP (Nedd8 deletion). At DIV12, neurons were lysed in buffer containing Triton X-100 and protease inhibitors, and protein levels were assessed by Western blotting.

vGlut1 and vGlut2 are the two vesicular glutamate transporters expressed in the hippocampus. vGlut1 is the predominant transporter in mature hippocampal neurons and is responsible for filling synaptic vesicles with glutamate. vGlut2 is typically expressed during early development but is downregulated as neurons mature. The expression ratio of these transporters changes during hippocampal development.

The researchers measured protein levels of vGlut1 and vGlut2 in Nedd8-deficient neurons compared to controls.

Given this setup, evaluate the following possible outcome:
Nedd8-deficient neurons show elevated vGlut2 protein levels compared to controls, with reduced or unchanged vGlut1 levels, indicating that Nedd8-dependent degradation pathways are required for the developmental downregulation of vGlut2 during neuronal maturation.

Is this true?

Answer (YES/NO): YES